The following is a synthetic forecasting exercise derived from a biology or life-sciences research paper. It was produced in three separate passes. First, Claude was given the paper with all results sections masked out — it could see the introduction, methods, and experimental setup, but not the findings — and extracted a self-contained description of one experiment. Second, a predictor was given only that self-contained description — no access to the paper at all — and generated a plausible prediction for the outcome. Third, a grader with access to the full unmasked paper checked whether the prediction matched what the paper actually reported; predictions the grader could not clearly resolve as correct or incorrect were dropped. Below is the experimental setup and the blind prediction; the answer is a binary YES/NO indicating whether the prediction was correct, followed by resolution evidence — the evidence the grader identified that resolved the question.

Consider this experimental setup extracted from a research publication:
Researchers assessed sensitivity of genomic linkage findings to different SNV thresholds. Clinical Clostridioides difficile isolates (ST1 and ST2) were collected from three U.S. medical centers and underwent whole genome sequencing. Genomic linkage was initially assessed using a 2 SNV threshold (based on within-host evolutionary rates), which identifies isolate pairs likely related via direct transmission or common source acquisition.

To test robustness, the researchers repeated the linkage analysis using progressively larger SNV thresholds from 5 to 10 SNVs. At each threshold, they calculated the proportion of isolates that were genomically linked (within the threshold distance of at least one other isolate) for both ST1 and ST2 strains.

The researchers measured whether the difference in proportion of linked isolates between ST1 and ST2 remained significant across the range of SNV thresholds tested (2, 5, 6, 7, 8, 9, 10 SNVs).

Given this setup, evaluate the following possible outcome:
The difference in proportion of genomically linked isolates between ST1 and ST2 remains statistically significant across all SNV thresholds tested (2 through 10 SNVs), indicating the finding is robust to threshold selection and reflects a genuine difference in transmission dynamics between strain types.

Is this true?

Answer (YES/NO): YES